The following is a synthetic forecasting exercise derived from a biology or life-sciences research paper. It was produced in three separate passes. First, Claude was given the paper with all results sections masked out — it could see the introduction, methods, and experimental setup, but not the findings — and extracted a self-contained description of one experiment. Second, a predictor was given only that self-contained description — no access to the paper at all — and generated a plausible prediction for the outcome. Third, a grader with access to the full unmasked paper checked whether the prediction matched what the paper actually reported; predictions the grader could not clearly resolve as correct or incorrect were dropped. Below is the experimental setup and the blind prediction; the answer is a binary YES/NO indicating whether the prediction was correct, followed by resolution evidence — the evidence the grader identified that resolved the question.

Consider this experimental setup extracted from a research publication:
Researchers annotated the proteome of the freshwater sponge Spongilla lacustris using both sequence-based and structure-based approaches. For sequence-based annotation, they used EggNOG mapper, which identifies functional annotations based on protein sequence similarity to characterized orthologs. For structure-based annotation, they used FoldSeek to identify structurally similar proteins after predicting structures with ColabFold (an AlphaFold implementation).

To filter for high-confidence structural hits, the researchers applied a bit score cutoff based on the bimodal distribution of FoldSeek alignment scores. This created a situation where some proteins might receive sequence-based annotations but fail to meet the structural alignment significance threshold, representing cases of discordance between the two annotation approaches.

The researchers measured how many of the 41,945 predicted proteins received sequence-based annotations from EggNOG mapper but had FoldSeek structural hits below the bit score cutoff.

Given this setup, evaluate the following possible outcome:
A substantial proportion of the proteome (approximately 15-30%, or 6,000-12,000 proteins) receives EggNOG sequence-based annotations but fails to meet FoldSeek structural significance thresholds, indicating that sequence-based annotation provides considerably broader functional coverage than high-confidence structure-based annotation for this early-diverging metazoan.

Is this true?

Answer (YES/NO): NO